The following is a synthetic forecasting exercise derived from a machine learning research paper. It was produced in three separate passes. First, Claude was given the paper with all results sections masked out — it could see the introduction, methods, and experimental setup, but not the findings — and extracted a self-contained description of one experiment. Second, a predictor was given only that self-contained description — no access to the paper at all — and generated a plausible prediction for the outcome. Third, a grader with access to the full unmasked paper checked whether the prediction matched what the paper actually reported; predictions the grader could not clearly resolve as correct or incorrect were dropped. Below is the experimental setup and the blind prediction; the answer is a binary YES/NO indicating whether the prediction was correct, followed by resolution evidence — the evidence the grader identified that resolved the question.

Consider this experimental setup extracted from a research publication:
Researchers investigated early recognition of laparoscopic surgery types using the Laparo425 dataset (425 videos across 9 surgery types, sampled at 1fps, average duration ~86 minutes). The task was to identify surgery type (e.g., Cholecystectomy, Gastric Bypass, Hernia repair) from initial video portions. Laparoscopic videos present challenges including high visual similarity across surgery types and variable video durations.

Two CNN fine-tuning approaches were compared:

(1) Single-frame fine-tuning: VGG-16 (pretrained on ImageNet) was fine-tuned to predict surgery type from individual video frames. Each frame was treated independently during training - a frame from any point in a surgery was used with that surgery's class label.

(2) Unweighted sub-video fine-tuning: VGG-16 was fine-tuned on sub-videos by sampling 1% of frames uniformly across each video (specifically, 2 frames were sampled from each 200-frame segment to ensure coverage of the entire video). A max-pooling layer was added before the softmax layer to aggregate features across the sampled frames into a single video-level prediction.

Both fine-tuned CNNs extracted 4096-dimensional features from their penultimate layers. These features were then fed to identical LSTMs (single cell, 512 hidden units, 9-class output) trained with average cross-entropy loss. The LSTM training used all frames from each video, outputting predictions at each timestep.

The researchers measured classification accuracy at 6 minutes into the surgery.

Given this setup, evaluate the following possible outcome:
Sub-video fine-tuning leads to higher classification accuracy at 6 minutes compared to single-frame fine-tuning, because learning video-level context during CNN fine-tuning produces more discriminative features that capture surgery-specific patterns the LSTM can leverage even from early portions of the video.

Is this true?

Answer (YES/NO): NO